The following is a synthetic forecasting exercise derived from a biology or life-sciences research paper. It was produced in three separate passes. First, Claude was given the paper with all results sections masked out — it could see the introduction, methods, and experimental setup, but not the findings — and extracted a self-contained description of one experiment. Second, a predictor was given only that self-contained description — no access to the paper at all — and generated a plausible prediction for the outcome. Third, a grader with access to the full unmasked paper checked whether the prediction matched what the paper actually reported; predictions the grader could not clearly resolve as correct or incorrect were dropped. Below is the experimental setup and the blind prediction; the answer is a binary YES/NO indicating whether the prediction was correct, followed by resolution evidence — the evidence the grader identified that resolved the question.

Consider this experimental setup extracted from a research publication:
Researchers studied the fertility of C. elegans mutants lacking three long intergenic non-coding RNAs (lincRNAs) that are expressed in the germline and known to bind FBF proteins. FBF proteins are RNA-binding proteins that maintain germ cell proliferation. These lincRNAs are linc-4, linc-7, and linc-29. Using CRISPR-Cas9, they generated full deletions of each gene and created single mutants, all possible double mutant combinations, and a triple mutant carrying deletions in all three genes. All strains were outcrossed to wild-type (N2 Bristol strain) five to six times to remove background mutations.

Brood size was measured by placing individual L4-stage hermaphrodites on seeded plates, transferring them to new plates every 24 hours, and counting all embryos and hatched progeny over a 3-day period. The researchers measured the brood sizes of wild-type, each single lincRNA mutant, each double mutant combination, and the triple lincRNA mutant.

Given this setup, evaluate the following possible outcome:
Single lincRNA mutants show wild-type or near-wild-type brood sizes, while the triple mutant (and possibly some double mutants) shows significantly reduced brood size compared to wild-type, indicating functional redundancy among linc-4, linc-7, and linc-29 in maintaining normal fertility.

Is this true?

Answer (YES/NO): YES